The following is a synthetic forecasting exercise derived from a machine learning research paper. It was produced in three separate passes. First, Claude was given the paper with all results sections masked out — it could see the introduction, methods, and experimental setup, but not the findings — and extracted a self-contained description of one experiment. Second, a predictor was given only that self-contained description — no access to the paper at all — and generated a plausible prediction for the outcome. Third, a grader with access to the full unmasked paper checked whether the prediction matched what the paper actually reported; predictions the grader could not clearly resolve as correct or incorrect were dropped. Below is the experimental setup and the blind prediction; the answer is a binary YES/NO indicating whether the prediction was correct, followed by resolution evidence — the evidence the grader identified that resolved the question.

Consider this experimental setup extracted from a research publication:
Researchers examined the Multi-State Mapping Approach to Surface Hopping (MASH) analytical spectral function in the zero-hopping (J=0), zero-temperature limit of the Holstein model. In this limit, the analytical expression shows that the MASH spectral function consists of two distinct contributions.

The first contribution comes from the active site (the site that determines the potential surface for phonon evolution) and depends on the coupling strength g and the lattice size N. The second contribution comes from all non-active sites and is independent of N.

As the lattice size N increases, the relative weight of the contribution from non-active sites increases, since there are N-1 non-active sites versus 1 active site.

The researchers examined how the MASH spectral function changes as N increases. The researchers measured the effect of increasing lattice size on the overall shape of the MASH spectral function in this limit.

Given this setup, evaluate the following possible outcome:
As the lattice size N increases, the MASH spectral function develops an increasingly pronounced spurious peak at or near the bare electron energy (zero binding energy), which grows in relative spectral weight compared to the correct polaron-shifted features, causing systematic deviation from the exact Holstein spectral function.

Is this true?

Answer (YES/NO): NO